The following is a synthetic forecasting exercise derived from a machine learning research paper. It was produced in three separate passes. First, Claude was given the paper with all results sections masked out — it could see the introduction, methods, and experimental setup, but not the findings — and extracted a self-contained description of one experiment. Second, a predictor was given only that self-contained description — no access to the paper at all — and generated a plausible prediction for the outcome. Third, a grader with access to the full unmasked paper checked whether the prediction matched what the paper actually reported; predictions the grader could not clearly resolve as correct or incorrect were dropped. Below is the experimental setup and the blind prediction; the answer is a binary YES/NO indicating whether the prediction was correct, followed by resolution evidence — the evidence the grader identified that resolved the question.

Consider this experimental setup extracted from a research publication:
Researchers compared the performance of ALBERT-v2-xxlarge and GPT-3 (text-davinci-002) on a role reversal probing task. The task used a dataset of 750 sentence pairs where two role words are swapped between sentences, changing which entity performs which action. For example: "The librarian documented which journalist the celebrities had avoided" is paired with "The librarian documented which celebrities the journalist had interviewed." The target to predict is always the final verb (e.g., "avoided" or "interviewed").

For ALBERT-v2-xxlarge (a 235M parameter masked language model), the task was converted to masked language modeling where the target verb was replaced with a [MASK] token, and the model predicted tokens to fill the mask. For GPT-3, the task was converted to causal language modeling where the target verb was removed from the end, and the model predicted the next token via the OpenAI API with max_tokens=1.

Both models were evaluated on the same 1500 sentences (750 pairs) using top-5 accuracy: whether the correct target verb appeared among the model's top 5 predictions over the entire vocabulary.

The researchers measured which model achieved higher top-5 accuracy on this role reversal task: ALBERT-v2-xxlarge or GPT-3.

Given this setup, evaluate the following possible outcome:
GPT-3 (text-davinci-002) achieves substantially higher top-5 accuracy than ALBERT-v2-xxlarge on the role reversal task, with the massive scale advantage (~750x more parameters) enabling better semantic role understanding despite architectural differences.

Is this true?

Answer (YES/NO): NO